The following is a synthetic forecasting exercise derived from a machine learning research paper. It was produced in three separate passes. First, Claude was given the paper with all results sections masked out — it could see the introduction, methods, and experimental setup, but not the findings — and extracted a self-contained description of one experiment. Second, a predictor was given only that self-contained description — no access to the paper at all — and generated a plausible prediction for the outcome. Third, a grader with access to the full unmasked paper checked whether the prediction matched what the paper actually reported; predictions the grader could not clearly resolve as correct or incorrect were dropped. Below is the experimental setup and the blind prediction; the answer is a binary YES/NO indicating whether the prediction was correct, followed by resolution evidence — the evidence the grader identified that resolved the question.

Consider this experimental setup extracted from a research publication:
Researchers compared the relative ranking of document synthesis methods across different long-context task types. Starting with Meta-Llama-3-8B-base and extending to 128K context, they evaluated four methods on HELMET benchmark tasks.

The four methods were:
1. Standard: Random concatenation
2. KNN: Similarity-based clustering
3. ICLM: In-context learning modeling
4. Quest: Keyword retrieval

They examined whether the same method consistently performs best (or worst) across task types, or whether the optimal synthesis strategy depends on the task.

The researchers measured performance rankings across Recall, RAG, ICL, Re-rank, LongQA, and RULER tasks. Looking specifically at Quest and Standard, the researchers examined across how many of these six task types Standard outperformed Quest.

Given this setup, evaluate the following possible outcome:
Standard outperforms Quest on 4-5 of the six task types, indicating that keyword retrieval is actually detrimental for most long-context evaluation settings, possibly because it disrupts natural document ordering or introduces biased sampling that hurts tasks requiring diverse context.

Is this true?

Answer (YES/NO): NO